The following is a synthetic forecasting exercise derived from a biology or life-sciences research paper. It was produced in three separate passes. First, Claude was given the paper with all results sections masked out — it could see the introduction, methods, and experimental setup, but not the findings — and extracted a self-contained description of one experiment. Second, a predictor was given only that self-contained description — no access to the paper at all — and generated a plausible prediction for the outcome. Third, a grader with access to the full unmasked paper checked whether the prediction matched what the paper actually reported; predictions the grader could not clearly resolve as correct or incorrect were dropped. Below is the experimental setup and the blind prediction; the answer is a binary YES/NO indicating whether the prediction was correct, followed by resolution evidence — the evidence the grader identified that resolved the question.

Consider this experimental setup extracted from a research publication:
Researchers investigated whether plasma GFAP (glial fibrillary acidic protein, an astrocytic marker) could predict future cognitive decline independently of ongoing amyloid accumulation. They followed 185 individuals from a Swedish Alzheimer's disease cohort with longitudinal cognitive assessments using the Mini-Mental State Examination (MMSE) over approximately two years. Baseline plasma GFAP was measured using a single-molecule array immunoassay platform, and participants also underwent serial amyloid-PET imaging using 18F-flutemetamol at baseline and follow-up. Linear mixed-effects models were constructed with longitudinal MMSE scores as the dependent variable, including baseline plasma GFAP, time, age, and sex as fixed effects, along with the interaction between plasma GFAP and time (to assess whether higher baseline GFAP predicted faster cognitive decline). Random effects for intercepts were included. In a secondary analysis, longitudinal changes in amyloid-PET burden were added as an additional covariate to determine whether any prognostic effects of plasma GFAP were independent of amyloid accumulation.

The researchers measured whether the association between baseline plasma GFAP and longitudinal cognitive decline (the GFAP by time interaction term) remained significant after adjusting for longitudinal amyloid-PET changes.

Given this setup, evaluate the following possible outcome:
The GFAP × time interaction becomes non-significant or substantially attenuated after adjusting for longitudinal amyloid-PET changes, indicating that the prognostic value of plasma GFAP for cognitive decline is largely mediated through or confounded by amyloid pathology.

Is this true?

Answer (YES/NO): NO